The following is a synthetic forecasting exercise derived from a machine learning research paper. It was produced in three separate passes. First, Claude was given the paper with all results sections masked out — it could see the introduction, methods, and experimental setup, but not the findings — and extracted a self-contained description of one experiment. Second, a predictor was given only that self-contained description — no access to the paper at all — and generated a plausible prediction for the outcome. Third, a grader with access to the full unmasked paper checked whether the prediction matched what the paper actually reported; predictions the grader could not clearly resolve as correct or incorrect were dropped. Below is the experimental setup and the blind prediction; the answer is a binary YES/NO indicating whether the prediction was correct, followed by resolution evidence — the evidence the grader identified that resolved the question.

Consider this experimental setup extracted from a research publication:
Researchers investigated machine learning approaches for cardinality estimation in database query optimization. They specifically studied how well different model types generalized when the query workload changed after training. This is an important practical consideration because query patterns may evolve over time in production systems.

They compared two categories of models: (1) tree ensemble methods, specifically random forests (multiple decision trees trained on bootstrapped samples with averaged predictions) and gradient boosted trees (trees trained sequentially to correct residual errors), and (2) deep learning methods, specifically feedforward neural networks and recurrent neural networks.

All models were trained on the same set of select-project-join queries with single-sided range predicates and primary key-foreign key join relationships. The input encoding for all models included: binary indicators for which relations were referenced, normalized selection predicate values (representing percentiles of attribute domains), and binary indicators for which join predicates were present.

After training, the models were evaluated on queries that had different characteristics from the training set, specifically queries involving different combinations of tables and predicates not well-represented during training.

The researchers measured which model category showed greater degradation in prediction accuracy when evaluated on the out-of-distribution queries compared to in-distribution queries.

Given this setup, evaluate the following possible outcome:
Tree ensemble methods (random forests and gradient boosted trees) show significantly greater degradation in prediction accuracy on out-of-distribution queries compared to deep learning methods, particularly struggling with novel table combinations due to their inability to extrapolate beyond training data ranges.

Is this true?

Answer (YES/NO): YES